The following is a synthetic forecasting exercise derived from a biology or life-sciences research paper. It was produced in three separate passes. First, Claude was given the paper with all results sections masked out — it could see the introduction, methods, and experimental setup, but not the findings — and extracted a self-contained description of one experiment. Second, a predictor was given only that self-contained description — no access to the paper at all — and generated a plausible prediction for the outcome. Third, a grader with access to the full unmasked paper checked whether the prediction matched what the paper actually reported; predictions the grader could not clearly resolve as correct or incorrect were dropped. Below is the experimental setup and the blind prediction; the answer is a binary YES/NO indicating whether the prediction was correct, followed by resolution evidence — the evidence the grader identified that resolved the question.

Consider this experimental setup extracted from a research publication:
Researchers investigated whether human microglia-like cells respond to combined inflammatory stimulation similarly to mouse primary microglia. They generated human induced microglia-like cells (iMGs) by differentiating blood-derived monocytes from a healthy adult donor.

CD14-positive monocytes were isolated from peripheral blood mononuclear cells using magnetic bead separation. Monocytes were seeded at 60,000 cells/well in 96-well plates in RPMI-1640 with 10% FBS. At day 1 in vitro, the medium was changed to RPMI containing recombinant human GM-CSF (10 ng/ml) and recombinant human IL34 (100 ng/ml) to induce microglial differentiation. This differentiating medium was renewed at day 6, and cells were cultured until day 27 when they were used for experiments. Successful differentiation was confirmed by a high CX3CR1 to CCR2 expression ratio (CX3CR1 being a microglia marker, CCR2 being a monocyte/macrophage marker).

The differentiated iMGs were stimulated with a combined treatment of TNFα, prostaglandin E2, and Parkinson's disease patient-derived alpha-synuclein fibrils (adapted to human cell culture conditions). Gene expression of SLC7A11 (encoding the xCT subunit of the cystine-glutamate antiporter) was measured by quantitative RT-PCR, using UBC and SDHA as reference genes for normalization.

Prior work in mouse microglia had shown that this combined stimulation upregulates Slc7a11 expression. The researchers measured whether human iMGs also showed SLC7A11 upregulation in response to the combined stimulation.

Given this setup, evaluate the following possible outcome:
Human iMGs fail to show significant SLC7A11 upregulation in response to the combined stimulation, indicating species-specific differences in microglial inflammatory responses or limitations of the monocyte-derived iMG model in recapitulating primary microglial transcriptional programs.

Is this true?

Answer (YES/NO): NO